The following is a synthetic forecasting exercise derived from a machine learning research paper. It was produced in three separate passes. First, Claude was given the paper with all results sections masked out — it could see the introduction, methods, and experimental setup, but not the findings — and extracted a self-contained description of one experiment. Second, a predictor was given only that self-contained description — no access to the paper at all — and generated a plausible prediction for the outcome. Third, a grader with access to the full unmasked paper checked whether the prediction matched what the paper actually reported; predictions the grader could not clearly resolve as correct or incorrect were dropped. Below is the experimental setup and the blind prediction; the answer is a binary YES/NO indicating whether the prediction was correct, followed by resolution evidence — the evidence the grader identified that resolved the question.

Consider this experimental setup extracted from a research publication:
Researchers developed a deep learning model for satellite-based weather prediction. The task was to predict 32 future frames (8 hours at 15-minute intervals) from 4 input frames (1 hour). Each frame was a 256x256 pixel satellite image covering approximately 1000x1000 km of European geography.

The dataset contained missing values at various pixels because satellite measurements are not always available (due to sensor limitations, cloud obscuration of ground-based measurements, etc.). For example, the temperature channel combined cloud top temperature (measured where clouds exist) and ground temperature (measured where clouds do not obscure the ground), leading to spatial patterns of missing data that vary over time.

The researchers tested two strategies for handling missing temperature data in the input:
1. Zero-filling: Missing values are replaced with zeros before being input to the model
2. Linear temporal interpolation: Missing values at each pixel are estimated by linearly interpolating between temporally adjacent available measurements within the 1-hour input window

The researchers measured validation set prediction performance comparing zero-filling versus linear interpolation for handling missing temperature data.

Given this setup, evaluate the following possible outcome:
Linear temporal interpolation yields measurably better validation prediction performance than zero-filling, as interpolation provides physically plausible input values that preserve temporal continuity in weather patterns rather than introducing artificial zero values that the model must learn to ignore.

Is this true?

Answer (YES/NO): YES